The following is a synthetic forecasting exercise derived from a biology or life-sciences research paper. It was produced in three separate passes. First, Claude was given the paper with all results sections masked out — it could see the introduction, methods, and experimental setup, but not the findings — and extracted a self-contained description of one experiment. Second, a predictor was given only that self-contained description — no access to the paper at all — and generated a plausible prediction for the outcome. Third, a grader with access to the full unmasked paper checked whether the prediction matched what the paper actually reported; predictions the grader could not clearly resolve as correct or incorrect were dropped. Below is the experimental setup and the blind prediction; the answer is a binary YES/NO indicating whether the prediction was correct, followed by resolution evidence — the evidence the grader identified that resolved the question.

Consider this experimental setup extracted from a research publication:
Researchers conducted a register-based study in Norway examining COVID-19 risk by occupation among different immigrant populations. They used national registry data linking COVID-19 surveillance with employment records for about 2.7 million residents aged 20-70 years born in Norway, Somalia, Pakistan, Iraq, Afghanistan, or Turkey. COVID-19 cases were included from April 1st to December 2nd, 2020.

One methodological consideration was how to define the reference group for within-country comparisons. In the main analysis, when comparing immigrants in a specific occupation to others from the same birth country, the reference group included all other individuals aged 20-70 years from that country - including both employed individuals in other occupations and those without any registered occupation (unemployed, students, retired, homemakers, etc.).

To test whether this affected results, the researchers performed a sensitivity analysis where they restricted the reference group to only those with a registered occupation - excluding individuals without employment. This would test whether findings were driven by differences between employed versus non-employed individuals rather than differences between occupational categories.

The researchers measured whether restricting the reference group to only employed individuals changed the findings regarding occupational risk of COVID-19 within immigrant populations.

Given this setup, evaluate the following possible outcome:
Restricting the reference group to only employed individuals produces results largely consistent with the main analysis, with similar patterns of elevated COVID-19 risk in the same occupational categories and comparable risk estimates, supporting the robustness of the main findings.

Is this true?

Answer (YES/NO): YES